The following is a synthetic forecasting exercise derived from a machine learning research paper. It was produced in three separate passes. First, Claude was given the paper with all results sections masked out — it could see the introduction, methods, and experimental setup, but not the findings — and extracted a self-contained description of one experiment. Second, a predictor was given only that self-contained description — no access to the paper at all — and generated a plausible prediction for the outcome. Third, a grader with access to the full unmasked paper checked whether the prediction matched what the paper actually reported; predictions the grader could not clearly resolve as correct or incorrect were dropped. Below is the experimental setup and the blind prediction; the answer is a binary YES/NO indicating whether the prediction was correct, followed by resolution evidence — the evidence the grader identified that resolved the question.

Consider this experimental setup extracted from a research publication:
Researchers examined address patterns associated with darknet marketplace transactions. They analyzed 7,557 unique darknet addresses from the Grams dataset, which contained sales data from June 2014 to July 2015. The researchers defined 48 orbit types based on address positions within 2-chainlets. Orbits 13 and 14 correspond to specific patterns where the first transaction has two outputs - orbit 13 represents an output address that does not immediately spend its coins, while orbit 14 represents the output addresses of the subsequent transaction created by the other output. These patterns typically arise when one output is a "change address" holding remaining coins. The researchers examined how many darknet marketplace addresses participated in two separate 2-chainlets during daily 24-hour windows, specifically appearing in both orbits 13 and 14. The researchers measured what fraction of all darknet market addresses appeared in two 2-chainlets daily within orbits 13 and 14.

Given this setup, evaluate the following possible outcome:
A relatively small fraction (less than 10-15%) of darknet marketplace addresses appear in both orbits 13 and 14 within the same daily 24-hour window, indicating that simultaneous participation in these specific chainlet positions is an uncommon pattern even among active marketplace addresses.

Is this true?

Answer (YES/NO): YES